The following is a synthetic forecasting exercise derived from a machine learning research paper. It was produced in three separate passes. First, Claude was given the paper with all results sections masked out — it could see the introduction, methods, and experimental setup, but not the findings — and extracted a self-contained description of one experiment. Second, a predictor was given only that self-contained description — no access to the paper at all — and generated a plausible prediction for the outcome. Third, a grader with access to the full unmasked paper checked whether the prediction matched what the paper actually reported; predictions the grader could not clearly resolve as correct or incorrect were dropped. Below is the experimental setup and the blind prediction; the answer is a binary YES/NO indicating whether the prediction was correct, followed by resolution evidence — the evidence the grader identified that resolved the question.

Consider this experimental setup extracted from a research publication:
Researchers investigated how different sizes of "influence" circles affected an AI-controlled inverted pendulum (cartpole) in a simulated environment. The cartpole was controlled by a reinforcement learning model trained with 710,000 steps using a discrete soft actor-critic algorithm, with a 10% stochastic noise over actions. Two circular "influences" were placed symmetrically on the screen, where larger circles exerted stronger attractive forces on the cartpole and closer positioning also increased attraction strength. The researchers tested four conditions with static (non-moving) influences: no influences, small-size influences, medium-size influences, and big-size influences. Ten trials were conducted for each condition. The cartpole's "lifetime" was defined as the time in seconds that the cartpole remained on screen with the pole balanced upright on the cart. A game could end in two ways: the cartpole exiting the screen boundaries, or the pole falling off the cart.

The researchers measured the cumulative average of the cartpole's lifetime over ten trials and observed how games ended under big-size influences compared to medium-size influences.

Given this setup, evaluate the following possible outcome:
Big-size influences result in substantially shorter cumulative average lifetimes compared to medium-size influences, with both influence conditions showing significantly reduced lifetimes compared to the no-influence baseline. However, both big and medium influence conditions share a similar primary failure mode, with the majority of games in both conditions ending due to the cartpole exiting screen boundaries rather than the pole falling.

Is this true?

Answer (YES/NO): NO